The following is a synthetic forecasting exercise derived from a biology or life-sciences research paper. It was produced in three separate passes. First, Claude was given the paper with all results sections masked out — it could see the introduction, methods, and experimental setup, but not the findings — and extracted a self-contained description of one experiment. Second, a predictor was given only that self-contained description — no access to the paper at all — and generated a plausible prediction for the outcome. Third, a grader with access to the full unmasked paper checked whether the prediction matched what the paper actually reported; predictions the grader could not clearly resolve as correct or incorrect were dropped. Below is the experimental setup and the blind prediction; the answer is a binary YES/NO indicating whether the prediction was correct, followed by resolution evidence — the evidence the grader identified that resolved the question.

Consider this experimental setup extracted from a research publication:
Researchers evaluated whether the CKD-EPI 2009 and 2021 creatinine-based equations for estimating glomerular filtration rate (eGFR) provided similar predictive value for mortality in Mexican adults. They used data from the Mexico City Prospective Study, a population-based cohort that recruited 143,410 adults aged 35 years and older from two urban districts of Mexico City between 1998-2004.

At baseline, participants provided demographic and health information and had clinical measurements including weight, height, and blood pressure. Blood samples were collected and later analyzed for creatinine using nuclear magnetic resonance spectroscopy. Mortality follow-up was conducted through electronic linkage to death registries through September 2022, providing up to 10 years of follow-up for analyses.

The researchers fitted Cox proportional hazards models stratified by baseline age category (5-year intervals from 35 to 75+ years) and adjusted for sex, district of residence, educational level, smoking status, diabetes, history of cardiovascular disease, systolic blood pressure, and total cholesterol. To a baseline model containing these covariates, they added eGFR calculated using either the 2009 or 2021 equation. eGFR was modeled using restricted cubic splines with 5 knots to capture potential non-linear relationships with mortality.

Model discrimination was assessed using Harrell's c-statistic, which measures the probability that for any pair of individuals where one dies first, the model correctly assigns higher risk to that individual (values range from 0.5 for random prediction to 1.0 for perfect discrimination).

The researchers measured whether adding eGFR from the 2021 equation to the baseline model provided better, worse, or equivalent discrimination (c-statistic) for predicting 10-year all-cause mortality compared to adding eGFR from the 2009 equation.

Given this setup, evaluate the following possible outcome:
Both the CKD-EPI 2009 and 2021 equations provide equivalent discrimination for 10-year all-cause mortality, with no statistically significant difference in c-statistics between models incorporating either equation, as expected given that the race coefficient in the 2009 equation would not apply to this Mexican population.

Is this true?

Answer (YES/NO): YES